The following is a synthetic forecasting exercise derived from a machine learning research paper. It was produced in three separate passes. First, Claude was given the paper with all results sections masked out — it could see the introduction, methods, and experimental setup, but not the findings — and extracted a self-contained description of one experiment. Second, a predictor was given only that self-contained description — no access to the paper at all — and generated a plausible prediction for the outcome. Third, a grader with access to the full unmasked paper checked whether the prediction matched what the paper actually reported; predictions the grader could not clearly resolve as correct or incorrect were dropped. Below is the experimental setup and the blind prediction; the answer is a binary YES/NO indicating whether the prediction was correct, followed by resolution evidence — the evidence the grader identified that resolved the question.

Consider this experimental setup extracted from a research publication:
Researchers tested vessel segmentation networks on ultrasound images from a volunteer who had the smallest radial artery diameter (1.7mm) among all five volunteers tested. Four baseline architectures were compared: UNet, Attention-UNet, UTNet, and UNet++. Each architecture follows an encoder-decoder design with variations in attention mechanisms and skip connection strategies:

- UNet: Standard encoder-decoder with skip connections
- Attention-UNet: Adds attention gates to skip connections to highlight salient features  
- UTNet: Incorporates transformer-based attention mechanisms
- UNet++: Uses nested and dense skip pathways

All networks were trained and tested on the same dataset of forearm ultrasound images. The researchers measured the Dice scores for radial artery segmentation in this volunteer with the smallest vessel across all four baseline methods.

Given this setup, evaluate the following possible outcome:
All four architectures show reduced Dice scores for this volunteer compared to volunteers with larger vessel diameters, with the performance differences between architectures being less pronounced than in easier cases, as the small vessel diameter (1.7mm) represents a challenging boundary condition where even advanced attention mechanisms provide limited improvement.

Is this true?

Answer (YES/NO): NO